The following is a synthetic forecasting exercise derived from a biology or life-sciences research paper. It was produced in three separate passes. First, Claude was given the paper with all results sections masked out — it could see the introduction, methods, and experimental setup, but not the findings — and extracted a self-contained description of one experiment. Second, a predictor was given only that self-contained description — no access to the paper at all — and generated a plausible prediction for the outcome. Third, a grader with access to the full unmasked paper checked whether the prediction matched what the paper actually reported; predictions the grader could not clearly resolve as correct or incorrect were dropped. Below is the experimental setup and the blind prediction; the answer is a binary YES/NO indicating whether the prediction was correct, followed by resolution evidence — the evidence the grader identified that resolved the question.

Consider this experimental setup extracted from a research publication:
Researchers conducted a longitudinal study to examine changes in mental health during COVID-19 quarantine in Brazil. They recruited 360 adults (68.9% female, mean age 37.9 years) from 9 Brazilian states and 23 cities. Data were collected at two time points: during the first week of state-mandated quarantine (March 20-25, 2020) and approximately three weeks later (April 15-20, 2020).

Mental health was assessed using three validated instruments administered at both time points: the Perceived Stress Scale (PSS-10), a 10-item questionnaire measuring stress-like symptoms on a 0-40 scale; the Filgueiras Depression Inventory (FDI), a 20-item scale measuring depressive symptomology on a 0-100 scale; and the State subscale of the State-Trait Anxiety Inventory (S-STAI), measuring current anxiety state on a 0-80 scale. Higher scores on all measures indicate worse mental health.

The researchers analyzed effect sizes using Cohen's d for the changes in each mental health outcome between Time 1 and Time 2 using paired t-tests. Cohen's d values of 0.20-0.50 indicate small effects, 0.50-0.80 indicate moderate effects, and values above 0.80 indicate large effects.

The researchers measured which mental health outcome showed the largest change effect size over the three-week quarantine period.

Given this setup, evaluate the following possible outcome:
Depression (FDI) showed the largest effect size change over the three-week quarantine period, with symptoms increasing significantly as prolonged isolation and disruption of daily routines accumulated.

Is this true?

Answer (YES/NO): NO